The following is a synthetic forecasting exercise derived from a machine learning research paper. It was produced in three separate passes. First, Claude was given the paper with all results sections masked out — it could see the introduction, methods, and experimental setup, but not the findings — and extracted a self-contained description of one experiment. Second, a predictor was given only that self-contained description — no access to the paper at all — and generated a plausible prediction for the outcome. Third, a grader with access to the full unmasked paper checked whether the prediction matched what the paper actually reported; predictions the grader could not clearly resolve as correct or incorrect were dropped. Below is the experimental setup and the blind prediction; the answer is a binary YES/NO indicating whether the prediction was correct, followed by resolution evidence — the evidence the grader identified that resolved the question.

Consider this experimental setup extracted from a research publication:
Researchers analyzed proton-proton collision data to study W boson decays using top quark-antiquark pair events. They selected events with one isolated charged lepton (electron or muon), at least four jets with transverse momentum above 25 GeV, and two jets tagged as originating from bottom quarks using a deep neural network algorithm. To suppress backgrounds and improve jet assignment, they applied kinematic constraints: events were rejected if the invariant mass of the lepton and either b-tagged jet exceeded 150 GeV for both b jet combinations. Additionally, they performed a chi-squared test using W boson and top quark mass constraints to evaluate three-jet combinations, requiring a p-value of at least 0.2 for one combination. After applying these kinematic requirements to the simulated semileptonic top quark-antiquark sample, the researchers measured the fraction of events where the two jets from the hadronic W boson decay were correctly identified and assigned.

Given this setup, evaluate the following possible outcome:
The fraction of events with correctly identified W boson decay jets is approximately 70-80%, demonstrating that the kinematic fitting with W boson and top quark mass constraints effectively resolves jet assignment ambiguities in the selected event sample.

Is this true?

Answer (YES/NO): NO